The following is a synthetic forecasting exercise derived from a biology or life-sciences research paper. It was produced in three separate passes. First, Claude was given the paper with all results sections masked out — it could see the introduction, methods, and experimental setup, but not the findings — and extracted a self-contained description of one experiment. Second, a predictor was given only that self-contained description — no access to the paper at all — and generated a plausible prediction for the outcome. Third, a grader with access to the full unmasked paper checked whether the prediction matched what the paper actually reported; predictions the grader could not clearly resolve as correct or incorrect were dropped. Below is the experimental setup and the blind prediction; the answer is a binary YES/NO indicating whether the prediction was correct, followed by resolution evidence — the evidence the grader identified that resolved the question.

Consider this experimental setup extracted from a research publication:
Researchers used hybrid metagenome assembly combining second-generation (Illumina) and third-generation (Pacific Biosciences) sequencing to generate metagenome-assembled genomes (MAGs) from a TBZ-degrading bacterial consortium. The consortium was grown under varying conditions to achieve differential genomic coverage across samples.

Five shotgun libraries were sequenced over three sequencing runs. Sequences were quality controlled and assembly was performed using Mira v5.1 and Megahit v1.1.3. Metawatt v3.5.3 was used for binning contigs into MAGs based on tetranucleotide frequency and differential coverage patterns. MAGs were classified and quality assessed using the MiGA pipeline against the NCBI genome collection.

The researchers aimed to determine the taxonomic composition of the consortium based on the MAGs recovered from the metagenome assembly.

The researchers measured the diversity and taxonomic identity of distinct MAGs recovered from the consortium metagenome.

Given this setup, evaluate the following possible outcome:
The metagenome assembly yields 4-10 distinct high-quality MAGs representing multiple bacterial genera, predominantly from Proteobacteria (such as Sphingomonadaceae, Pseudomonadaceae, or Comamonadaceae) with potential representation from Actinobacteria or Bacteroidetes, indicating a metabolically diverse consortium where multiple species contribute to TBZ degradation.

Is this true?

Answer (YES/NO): NO